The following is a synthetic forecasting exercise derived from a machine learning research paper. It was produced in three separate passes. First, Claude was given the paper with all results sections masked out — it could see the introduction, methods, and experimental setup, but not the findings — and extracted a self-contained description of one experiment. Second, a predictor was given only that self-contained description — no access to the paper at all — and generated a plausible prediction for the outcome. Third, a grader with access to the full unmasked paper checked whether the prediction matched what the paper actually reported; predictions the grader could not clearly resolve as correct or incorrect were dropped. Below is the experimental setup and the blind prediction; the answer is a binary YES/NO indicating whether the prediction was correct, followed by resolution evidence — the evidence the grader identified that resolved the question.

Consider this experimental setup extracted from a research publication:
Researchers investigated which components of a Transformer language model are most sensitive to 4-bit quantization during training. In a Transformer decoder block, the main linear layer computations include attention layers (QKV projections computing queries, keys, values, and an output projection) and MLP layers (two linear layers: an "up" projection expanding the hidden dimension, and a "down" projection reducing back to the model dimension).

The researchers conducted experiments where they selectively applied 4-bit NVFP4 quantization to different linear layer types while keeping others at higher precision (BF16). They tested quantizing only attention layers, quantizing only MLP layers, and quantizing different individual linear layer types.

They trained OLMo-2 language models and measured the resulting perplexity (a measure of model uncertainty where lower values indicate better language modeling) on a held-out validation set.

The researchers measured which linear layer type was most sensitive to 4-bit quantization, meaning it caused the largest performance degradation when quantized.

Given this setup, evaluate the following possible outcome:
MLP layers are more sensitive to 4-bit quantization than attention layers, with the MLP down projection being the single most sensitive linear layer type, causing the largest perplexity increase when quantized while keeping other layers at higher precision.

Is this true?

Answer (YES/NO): YES